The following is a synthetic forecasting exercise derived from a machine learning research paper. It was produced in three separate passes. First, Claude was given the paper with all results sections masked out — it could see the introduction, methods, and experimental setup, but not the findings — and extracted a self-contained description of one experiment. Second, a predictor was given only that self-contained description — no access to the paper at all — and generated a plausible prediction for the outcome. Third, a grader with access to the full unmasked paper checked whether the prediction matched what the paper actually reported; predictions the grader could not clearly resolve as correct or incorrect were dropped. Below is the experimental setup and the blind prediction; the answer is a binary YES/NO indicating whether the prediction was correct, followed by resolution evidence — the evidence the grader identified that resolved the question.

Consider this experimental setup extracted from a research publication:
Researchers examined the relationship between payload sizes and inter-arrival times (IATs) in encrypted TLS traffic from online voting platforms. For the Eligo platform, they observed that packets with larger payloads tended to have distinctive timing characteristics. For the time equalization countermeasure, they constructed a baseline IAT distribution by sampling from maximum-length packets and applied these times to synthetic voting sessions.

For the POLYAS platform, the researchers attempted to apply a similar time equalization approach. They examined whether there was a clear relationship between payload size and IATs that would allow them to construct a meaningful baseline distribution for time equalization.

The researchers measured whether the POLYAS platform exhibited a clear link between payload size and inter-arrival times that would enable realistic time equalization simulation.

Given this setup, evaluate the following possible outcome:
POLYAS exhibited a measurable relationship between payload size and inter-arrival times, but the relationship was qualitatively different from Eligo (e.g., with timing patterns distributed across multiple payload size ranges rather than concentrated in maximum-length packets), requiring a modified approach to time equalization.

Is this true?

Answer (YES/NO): NO